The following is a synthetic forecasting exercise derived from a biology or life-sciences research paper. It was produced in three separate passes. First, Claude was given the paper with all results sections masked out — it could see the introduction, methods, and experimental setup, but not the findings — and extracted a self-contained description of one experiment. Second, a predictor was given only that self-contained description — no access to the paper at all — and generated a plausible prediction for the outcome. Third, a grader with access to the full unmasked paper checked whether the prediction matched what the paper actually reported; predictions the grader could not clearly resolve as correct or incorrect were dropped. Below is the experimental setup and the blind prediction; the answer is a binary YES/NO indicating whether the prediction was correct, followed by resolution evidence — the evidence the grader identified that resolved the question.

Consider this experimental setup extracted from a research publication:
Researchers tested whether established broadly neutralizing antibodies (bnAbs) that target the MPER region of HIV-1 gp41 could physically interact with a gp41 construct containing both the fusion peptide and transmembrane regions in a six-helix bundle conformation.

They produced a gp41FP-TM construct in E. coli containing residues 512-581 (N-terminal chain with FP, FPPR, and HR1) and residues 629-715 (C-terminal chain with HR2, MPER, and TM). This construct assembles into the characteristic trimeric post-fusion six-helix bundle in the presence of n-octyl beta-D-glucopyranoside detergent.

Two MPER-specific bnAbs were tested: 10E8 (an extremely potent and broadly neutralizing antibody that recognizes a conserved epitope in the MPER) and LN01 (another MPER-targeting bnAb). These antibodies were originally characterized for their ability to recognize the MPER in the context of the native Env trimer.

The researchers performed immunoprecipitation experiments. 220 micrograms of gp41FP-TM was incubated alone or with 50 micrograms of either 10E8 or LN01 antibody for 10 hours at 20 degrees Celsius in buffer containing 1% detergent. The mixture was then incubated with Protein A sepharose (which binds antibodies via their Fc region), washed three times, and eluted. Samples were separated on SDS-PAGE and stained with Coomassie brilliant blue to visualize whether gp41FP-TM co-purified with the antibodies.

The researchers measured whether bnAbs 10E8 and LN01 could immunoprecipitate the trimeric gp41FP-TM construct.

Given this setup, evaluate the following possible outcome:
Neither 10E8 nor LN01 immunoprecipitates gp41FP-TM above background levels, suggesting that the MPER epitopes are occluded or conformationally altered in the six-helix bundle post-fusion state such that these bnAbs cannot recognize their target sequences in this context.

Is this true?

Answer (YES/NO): NO